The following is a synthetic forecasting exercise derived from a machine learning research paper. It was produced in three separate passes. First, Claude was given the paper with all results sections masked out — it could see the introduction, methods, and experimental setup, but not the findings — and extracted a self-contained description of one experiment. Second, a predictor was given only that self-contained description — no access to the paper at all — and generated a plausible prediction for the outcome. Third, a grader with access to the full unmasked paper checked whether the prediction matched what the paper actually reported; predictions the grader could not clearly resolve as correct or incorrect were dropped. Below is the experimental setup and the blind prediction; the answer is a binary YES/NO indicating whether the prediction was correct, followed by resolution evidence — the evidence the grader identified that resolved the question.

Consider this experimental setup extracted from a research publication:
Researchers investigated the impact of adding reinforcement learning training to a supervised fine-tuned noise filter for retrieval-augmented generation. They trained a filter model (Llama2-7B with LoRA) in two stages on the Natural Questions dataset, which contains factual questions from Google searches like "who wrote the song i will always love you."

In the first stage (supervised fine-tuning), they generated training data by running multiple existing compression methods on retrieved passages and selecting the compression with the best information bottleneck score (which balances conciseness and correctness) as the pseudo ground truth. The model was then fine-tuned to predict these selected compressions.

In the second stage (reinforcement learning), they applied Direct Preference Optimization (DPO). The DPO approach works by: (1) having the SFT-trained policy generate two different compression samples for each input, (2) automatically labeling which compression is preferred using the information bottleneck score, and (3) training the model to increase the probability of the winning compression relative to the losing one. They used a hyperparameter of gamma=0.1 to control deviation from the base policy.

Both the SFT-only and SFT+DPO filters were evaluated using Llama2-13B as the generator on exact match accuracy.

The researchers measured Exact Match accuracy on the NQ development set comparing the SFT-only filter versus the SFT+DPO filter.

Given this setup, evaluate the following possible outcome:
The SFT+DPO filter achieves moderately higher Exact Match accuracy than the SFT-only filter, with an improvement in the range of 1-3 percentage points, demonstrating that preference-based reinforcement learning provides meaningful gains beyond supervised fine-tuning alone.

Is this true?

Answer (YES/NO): NO